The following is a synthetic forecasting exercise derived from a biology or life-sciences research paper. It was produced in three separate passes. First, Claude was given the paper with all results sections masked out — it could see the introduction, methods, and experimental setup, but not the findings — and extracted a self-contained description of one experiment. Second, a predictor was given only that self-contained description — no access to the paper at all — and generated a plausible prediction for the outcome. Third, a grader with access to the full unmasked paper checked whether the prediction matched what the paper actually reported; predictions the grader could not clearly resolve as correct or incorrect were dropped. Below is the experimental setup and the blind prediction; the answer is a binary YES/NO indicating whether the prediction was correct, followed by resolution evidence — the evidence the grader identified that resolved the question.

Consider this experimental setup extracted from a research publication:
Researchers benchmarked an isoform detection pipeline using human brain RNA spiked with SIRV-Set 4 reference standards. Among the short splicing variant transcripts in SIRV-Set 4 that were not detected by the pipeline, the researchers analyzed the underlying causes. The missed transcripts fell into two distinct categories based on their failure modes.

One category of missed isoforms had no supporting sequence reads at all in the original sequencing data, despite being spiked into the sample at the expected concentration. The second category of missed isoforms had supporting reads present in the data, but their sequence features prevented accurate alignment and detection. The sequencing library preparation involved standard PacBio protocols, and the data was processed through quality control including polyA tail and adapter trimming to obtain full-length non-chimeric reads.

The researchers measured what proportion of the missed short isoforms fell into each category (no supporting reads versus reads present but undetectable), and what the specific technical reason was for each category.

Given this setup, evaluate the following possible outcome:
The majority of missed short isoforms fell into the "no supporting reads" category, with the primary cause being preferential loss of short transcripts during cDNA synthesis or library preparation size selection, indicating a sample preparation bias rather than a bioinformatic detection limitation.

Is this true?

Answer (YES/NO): NO